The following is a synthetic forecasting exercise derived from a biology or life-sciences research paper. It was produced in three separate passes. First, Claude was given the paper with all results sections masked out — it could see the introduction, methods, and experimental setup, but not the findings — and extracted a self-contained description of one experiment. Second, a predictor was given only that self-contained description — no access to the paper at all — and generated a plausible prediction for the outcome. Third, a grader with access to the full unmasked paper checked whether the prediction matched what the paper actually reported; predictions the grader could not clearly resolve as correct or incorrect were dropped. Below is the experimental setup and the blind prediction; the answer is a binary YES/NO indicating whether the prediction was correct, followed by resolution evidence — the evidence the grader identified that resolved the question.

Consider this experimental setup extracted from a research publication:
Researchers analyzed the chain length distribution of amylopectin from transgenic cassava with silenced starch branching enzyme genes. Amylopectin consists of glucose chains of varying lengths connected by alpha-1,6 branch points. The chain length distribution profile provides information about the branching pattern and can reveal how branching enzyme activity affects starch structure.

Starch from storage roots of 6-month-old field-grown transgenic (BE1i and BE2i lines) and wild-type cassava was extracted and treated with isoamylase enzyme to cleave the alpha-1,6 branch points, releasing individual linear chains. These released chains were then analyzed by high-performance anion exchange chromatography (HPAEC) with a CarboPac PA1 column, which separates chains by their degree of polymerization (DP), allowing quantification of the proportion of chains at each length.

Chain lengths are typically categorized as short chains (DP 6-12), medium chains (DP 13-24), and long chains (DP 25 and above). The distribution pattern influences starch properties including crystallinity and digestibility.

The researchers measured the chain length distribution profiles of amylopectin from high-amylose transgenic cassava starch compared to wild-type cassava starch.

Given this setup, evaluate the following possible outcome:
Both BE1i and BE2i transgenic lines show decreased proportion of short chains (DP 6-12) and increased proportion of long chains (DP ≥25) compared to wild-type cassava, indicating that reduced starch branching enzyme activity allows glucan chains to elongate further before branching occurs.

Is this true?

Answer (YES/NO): NO